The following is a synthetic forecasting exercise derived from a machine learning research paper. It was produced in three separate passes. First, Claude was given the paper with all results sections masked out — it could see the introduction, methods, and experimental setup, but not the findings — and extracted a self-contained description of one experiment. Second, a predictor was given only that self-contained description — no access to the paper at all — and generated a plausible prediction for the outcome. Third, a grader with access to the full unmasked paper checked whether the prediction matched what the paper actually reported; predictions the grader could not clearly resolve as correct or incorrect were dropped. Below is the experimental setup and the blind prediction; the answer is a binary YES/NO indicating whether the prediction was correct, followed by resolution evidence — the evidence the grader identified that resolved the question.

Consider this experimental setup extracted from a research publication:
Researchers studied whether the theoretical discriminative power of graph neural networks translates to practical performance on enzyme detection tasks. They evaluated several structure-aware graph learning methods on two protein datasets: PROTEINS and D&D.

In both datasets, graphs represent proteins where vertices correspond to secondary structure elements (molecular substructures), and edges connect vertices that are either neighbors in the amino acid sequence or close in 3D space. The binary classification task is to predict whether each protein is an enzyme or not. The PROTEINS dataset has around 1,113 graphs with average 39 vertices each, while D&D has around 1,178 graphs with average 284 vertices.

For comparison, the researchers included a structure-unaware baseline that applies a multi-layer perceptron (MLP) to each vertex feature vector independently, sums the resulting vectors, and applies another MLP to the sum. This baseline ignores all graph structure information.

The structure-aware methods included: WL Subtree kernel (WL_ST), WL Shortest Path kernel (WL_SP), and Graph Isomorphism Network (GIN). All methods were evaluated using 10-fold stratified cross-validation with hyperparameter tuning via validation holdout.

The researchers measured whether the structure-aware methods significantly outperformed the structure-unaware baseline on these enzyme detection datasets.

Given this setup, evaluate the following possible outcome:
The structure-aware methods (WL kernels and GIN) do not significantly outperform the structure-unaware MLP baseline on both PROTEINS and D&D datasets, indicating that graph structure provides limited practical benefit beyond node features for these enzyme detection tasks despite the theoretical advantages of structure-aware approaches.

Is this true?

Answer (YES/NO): YES